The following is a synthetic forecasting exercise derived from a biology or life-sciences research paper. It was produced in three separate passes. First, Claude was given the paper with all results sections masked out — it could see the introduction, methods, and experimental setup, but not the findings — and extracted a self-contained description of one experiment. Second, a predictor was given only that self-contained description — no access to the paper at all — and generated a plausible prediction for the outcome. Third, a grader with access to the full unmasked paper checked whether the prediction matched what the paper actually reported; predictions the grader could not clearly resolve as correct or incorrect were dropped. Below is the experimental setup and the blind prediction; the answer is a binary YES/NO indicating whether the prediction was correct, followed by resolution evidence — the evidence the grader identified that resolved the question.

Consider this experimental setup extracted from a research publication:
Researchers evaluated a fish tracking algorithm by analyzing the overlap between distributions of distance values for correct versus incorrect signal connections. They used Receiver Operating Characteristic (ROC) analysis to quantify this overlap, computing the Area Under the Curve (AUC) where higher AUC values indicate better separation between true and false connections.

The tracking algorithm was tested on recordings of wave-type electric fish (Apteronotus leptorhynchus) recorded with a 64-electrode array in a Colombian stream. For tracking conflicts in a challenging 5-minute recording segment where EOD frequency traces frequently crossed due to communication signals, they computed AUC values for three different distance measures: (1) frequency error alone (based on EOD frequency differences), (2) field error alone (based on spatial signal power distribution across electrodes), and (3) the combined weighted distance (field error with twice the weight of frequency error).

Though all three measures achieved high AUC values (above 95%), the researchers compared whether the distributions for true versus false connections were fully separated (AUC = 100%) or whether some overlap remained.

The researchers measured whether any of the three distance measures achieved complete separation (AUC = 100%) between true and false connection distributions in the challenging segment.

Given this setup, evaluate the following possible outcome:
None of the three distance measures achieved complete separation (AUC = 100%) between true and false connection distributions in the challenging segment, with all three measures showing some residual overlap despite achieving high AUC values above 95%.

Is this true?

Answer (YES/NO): YES